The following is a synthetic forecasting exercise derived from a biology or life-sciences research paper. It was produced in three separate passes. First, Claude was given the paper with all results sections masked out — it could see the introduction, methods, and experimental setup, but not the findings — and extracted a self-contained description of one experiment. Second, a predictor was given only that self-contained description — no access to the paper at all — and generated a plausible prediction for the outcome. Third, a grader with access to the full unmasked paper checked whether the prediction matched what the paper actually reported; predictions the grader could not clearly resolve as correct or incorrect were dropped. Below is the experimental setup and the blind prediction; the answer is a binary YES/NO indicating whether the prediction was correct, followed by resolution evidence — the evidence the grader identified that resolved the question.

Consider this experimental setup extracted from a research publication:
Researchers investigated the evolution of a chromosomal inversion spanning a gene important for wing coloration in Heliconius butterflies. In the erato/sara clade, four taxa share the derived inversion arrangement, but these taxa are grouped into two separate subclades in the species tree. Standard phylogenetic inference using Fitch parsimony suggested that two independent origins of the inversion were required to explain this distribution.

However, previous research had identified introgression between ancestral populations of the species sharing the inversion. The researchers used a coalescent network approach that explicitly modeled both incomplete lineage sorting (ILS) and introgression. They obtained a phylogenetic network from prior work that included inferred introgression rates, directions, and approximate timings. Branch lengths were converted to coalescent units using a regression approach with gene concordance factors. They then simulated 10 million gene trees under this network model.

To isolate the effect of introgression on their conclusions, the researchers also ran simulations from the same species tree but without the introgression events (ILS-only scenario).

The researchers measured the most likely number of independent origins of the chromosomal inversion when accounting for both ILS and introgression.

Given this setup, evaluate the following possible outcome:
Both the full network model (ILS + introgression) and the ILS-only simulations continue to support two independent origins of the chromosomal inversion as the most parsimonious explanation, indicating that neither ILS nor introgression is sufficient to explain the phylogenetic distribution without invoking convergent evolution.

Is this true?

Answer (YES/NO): NO